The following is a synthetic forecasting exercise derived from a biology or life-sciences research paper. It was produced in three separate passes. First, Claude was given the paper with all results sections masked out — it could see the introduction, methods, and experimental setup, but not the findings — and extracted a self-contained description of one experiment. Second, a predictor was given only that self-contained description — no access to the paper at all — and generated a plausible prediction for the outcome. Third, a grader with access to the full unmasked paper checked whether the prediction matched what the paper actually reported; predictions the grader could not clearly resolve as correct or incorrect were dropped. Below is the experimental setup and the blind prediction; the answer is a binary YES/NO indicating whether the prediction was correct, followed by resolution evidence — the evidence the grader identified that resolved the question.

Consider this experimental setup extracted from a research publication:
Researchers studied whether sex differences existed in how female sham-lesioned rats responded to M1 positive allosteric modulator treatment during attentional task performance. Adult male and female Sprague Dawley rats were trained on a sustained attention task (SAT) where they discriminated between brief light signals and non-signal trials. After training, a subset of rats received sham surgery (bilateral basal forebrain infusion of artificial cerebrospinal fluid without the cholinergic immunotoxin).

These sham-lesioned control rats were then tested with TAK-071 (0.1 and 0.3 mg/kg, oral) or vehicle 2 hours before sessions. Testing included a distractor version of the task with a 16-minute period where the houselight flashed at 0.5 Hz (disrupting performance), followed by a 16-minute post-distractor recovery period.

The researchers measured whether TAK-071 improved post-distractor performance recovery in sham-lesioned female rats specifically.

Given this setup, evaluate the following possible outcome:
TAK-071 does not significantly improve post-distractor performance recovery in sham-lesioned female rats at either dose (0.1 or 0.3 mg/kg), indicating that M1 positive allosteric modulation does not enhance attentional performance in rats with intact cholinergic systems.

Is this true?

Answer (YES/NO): NO